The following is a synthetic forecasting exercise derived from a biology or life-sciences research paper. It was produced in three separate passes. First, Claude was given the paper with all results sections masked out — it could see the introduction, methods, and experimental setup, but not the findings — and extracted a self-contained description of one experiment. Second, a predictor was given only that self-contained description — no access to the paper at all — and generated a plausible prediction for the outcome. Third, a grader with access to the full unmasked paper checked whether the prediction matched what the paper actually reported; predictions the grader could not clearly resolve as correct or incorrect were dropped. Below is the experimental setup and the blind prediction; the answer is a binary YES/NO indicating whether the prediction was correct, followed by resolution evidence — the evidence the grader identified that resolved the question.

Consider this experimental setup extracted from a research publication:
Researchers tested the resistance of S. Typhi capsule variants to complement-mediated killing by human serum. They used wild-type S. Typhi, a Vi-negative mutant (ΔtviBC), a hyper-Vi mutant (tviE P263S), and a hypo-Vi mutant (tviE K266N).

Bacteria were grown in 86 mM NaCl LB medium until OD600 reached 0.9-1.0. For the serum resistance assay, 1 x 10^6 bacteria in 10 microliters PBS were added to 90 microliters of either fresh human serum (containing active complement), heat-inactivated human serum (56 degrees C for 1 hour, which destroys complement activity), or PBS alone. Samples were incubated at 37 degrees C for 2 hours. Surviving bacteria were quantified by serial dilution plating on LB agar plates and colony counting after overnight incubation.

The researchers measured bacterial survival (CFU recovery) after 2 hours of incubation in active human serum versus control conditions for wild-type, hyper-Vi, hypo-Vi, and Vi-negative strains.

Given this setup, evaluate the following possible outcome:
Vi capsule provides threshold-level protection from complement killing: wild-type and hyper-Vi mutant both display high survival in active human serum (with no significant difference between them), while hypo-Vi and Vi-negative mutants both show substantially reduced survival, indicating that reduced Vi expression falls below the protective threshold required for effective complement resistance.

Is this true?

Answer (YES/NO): NO